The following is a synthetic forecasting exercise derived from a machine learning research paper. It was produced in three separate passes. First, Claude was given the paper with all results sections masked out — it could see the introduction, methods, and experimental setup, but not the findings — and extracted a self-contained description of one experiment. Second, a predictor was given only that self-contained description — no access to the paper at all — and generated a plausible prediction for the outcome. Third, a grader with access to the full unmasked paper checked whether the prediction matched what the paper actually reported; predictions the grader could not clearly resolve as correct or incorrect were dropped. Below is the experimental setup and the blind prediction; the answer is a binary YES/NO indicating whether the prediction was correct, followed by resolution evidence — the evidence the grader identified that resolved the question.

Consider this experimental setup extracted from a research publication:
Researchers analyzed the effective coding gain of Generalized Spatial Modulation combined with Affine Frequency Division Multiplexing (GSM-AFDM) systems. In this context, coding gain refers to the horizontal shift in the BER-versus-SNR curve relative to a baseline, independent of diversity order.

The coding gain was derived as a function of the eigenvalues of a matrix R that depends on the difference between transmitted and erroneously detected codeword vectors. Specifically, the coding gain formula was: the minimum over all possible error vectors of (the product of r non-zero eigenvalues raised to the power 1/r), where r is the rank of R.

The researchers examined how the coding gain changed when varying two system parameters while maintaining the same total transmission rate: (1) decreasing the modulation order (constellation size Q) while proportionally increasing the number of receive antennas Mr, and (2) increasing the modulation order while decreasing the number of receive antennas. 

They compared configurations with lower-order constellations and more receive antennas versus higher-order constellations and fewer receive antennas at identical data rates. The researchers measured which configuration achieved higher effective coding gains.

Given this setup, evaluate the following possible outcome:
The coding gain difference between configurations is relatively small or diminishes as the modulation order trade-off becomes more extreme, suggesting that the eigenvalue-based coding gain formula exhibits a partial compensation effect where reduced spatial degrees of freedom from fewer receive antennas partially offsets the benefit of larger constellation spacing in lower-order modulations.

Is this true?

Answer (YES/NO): NO